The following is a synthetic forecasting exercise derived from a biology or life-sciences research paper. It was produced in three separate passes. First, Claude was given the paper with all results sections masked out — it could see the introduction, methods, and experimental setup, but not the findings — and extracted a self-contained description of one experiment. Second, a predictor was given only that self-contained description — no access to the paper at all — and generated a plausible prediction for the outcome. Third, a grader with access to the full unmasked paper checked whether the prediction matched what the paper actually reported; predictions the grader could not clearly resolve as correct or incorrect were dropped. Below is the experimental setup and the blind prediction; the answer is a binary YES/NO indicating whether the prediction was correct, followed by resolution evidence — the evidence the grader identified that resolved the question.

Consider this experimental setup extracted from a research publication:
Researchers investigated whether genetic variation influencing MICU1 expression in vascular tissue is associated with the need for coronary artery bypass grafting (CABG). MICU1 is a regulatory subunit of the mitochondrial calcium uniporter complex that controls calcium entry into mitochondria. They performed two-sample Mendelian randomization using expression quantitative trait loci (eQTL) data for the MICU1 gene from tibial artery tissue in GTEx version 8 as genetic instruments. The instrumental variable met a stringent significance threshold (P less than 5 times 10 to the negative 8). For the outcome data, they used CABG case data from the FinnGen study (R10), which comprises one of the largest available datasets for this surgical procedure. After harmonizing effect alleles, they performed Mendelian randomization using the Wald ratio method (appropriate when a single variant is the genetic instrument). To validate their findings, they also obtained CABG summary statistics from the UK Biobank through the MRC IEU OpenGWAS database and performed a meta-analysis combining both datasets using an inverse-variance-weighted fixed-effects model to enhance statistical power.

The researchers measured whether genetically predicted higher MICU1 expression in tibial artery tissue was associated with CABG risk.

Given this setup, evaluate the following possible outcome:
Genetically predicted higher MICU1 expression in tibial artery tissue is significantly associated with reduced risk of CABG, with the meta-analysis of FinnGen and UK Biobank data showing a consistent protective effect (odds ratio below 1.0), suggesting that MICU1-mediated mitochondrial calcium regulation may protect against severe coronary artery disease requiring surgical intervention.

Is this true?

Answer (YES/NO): YES